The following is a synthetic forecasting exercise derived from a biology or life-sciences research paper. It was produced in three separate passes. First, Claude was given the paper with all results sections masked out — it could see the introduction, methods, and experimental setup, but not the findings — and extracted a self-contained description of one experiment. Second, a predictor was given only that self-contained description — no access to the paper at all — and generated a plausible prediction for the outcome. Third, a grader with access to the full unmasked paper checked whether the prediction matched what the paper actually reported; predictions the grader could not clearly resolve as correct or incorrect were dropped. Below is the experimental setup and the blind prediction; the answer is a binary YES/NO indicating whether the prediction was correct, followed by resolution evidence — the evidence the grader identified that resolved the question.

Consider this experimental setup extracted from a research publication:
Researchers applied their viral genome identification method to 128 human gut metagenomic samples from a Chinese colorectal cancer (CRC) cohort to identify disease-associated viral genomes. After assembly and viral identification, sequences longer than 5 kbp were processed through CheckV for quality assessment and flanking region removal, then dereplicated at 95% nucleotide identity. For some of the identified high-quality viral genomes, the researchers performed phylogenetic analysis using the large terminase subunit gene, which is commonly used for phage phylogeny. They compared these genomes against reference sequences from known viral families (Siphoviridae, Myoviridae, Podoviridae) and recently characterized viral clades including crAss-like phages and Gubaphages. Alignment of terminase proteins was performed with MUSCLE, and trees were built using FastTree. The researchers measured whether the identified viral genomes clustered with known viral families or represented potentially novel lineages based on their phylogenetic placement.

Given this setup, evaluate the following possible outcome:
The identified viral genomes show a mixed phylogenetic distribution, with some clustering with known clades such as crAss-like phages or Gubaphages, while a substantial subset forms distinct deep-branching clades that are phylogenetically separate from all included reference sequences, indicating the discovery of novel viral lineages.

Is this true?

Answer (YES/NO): NO